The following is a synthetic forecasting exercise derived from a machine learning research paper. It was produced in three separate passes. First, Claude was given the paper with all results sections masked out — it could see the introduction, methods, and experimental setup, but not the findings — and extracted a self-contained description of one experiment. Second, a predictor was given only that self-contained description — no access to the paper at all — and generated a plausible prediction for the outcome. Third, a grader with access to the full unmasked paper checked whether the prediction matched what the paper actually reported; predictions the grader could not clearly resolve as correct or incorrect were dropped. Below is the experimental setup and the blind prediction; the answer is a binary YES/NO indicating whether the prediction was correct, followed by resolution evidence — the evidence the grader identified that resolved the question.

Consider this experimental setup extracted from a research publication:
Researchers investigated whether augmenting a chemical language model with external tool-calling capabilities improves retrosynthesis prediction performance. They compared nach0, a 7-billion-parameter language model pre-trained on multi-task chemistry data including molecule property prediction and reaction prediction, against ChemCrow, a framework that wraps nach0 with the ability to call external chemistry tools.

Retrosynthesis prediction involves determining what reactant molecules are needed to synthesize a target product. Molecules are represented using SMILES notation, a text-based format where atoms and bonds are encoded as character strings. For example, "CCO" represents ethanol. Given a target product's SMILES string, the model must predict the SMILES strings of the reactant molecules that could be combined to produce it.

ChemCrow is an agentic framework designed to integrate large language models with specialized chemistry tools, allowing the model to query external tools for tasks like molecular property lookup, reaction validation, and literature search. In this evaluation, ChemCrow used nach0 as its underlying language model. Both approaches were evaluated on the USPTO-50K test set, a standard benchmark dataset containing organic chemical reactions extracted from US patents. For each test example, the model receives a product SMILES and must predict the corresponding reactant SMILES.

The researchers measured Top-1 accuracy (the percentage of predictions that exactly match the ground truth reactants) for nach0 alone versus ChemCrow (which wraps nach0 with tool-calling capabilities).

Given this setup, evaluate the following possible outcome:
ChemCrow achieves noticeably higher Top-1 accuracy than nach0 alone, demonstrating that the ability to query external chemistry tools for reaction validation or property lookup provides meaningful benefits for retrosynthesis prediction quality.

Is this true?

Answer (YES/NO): NO